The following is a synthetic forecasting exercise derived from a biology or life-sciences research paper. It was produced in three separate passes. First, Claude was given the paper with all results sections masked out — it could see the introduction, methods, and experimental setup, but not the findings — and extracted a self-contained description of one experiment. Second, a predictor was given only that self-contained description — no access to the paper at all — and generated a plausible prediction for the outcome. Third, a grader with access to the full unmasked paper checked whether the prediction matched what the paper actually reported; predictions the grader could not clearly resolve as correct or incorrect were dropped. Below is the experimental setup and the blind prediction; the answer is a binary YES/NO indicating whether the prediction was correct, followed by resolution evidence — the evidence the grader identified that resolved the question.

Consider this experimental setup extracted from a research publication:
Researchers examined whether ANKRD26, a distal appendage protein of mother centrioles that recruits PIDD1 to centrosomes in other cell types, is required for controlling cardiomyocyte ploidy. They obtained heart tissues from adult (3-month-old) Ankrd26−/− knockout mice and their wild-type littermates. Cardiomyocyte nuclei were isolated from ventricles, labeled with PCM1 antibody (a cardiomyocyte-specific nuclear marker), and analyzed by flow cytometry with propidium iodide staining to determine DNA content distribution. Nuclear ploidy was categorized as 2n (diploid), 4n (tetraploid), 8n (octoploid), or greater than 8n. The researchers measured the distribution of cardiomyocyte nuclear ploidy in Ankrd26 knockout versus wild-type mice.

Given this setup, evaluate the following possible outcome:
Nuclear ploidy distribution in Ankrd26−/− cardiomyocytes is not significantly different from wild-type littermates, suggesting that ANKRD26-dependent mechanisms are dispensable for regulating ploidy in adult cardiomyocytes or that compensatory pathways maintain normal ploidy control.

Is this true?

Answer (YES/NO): NO